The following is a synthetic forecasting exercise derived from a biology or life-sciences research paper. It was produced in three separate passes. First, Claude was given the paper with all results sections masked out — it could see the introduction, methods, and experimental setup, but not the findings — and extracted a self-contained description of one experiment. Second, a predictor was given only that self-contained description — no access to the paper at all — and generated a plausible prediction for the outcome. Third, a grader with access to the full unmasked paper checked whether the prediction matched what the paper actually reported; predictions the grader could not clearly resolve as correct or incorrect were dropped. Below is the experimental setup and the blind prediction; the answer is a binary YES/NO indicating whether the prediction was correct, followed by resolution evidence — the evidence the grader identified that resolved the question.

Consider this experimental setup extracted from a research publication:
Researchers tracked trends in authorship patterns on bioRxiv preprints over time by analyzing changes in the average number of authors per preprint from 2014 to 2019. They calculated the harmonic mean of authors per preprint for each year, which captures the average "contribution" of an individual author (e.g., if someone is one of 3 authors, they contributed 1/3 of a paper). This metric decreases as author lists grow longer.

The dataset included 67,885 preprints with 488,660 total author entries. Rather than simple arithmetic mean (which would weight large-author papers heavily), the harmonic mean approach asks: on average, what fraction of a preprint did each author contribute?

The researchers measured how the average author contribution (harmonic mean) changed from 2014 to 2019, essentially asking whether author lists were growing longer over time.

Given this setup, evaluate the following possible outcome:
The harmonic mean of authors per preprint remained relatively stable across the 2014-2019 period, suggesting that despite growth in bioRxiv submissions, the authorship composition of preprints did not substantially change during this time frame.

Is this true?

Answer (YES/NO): NO